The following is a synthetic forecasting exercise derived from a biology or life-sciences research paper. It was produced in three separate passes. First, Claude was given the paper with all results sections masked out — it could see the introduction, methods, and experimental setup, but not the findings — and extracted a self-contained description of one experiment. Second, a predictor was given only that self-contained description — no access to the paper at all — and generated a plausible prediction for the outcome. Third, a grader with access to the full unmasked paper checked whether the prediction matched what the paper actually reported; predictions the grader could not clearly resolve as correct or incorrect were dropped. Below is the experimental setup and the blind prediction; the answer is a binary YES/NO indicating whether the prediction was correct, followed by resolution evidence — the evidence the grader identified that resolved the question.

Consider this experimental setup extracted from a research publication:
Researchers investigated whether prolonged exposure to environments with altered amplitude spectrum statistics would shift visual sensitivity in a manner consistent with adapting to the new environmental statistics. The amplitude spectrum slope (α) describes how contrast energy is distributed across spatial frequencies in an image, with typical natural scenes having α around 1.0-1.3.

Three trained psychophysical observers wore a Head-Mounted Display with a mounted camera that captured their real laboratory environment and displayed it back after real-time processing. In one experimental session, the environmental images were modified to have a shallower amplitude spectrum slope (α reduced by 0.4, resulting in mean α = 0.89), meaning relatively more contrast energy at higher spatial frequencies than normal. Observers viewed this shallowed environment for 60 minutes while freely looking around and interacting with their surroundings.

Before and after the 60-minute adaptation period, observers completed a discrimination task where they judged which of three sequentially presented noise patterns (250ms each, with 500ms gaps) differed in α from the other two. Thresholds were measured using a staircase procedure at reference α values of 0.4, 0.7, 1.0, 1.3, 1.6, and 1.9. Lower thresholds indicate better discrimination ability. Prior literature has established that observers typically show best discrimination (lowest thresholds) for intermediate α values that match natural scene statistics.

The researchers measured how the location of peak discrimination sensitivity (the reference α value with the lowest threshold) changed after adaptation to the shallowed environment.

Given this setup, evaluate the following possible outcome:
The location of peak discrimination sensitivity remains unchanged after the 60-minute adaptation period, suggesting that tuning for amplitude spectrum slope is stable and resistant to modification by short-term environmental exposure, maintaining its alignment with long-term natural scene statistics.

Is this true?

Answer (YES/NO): NO